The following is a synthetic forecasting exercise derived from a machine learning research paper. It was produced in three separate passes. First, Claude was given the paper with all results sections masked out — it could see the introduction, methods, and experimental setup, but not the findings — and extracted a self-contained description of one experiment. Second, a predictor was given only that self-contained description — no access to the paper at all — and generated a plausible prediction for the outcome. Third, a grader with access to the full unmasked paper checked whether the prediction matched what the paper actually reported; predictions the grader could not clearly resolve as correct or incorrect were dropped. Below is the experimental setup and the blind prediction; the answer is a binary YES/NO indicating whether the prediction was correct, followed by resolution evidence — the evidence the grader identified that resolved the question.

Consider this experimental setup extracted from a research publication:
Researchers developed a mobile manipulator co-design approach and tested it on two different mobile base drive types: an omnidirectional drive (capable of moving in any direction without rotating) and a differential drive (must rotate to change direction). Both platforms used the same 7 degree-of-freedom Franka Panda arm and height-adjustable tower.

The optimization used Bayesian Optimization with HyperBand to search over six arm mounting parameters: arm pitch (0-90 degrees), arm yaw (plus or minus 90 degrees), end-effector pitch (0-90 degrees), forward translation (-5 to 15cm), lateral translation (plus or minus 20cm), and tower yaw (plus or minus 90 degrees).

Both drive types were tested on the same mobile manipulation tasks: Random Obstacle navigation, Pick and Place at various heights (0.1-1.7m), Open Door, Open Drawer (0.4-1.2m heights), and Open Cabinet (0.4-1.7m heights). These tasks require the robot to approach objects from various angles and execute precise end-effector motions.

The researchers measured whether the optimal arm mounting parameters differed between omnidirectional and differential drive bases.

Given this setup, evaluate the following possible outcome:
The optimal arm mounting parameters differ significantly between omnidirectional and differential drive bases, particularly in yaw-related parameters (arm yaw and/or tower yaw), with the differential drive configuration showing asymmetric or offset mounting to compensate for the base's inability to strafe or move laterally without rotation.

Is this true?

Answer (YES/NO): NO